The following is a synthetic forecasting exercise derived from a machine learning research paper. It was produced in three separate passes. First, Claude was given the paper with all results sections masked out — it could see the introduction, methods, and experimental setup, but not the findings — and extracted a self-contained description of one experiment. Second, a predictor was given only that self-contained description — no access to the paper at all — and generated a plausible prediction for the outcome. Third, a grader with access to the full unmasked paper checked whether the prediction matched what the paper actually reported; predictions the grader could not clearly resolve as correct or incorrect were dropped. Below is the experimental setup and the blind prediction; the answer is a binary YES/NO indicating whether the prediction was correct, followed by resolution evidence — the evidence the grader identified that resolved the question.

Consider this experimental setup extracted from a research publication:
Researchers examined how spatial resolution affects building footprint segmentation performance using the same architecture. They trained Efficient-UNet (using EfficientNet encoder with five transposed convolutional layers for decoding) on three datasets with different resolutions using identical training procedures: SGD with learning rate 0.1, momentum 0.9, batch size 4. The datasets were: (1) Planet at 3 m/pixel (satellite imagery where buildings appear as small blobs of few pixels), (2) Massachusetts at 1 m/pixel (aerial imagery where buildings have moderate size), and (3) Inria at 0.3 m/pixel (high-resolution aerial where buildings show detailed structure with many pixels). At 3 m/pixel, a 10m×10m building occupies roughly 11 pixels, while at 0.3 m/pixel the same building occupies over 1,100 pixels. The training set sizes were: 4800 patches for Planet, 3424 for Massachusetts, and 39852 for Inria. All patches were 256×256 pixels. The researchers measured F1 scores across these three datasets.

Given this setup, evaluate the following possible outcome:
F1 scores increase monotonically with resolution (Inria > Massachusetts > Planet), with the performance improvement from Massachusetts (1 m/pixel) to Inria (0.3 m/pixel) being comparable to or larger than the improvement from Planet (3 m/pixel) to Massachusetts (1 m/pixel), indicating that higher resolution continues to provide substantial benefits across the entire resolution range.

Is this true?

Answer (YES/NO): YES